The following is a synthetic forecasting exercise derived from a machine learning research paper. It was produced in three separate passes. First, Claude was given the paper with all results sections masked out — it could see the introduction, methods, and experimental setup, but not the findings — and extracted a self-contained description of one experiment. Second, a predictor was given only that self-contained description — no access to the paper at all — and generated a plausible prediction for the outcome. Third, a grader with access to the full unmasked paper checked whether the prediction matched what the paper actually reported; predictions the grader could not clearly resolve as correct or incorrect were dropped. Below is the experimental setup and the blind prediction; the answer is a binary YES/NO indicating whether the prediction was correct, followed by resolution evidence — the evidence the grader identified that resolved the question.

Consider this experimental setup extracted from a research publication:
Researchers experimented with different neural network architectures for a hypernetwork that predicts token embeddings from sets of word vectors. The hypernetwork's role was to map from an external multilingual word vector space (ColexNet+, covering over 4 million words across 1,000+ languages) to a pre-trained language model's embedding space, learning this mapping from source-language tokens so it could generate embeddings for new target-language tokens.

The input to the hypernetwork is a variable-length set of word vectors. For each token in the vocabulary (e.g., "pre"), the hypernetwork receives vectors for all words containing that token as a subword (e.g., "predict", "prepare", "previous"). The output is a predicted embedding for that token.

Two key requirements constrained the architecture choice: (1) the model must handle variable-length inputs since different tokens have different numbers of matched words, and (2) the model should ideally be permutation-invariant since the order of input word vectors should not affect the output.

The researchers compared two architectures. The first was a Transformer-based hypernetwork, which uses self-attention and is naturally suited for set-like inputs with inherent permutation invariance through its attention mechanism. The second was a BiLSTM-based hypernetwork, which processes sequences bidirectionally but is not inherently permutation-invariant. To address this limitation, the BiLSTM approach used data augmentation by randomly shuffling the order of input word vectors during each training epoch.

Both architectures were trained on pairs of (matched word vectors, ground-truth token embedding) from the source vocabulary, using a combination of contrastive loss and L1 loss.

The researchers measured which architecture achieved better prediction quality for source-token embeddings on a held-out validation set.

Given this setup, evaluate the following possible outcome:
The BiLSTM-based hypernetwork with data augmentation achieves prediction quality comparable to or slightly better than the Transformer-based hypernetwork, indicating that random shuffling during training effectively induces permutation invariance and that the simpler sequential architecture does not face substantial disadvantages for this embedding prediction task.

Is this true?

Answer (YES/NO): YES